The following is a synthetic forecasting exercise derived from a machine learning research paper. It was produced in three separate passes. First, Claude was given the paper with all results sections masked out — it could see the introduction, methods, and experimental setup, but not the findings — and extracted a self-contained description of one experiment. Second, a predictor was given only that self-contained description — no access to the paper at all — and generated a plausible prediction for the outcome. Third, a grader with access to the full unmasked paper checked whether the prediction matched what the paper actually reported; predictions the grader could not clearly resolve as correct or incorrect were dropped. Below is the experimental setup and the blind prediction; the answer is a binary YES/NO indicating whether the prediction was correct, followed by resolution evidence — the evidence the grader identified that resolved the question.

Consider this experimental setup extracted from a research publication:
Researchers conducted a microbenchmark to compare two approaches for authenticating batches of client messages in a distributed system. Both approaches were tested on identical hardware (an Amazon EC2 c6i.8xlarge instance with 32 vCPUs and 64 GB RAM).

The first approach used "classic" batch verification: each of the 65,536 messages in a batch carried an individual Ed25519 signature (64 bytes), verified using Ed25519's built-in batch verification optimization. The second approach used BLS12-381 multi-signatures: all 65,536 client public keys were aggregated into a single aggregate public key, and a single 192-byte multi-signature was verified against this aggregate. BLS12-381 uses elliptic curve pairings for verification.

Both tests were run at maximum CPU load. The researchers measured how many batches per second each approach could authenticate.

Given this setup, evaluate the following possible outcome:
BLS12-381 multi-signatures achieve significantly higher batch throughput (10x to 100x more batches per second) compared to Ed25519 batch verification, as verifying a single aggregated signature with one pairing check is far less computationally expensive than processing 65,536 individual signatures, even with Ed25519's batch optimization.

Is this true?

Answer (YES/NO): YES